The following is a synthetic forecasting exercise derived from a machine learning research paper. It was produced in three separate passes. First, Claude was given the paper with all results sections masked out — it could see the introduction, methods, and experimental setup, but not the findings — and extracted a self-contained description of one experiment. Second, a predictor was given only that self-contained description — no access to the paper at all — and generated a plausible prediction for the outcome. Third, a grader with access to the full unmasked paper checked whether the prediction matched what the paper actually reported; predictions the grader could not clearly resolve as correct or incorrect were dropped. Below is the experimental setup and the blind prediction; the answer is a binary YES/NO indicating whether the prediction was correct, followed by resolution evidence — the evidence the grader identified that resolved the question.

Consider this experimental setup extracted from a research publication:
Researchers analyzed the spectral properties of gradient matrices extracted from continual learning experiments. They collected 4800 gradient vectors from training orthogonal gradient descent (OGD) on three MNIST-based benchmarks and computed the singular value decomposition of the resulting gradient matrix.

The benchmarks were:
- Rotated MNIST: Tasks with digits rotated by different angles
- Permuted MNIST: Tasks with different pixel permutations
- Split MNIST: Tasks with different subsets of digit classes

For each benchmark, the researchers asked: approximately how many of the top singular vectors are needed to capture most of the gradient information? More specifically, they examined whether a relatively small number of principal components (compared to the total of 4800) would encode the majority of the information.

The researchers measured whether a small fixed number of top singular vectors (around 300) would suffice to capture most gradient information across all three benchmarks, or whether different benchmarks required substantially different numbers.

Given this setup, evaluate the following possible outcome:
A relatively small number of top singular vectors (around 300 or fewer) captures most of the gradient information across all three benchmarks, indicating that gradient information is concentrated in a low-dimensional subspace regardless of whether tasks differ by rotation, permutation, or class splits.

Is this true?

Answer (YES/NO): YES